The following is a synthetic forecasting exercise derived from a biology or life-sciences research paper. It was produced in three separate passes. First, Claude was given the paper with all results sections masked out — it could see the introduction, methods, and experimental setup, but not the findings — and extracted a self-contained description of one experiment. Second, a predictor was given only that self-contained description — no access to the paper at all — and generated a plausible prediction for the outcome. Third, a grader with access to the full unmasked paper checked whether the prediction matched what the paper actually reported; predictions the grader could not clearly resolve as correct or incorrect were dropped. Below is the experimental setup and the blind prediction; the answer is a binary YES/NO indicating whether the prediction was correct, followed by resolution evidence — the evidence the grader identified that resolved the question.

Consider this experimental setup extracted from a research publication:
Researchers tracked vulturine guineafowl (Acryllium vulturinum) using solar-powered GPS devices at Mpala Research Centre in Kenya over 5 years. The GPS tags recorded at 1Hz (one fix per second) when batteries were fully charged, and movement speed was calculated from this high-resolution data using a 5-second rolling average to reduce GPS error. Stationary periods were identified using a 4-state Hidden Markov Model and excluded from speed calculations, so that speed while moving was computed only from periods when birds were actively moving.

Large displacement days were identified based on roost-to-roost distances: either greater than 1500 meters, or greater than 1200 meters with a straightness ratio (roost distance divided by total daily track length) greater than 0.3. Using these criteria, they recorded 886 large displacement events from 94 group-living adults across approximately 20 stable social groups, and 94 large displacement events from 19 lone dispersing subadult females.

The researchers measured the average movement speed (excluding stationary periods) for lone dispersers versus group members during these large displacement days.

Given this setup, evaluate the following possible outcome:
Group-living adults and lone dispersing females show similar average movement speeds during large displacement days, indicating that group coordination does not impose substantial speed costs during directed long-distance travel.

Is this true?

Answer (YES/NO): NO